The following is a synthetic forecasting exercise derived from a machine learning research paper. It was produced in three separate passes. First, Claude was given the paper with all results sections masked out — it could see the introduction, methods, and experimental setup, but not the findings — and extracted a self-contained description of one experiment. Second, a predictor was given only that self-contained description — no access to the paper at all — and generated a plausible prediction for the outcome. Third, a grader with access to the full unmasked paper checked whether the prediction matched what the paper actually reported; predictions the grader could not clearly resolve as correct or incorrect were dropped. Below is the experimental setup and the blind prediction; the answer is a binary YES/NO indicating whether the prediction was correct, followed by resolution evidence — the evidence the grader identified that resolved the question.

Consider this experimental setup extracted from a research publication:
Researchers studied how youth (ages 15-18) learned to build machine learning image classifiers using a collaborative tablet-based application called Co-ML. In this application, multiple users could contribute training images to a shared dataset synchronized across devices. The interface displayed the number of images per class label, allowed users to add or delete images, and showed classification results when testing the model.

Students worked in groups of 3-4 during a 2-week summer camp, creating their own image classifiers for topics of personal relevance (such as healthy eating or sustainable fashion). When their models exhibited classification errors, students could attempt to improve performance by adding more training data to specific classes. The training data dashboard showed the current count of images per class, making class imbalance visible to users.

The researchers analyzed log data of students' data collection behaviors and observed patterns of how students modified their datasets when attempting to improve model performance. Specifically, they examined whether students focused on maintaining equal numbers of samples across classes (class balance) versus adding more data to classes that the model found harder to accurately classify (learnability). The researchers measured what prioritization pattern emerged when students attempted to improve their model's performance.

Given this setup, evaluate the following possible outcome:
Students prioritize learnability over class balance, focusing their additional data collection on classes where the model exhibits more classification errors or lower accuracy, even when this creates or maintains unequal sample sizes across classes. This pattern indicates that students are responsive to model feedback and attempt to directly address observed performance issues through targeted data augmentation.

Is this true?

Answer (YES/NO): YES